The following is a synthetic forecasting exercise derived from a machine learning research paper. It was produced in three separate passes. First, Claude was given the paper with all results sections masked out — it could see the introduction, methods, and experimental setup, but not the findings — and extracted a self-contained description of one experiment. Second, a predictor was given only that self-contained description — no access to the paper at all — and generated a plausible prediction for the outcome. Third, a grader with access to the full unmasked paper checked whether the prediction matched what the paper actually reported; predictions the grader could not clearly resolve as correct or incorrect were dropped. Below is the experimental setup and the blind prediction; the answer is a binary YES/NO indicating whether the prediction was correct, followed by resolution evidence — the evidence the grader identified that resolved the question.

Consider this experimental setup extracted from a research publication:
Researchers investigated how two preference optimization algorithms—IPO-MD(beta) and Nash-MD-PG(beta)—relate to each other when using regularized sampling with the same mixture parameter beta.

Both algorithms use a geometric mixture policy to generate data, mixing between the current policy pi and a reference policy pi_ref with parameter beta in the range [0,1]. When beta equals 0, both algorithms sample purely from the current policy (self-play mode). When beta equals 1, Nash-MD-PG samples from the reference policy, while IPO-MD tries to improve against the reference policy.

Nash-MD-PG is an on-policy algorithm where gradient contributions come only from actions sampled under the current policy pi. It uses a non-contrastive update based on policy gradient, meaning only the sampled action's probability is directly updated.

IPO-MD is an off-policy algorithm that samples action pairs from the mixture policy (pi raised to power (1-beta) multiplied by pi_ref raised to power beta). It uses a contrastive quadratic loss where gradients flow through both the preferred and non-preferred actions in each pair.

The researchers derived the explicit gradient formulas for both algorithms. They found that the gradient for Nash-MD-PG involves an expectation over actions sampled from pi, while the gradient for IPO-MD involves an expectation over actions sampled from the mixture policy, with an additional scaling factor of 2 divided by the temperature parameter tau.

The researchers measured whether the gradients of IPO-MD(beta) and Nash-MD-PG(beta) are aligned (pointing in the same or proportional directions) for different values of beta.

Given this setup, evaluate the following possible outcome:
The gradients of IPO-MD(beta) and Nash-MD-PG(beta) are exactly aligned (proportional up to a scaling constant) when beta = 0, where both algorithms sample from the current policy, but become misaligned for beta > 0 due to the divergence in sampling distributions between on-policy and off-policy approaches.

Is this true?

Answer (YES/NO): YES